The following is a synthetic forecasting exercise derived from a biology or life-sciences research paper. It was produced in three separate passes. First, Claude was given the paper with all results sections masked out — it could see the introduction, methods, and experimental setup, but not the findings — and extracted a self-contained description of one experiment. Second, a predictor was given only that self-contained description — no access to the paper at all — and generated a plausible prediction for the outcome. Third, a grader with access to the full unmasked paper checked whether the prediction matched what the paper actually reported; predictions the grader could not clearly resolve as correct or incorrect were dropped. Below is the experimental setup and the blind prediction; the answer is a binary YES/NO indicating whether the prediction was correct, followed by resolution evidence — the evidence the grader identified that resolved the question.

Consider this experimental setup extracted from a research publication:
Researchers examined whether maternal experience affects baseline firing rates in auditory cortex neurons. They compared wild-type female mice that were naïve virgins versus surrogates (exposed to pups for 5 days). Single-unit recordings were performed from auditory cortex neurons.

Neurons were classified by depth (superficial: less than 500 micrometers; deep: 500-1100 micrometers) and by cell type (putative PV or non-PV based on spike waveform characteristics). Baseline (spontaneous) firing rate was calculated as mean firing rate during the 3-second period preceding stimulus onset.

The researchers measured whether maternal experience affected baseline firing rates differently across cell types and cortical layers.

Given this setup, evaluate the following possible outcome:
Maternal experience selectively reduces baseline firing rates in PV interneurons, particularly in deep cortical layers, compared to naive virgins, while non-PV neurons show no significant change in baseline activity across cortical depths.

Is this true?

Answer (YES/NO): NO